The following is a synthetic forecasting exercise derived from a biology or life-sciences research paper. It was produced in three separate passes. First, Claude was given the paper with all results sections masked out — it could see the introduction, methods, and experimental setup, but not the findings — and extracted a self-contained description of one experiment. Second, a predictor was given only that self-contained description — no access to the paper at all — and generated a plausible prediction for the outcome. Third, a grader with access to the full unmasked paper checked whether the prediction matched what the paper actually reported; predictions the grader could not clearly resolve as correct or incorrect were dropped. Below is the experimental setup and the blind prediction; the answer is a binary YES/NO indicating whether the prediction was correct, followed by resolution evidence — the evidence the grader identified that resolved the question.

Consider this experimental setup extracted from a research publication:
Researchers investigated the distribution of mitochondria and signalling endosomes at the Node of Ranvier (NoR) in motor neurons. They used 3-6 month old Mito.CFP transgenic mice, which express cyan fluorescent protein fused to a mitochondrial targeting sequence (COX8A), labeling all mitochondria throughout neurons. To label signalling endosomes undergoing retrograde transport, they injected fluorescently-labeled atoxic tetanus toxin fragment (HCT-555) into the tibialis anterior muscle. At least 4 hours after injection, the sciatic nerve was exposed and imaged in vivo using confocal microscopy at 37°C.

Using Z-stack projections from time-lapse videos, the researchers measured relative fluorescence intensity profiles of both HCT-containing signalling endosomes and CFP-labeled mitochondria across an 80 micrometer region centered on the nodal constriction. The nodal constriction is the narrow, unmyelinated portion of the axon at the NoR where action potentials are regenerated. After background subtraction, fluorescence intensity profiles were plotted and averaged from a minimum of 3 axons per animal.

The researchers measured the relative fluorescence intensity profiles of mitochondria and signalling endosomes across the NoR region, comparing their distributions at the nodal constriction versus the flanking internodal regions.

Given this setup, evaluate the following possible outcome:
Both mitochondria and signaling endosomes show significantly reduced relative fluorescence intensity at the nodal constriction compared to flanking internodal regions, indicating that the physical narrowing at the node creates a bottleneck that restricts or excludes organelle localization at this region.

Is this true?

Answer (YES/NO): NO